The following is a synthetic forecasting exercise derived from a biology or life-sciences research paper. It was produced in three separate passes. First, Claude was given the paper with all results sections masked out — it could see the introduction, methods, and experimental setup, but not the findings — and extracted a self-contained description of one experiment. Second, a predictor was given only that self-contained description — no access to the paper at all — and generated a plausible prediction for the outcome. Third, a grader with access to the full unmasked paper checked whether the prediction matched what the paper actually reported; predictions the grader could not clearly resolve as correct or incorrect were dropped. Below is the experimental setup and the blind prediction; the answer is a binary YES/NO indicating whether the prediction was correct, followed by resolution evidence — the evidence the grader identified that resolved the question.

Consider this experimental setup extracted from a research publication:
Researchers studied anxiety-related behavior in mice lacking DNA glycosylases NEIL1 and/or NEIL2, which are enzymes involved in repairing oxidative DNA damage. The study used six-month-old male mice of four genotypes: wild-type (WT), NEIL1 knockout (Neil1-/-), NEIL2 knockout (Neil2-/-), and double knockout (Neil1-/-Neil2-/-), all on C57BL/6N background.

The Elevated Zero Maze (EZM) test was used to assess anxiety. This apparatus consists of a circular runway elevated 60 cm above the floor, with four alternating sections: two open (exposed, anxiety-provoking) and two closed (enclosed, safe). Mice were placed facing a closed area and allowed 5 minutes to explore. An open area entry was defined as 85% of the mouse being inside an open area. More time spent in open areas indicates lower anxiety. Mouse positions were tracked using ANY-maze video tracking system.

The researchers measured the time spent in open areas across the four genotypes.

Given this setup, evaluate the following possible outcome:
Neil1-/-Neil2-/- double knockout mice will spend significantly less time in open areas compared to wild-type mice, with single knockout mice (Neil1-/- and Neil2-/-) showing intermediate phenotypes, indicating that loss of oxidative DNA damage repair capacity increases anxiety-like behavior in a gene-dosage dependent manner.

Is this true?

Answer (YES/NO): NO